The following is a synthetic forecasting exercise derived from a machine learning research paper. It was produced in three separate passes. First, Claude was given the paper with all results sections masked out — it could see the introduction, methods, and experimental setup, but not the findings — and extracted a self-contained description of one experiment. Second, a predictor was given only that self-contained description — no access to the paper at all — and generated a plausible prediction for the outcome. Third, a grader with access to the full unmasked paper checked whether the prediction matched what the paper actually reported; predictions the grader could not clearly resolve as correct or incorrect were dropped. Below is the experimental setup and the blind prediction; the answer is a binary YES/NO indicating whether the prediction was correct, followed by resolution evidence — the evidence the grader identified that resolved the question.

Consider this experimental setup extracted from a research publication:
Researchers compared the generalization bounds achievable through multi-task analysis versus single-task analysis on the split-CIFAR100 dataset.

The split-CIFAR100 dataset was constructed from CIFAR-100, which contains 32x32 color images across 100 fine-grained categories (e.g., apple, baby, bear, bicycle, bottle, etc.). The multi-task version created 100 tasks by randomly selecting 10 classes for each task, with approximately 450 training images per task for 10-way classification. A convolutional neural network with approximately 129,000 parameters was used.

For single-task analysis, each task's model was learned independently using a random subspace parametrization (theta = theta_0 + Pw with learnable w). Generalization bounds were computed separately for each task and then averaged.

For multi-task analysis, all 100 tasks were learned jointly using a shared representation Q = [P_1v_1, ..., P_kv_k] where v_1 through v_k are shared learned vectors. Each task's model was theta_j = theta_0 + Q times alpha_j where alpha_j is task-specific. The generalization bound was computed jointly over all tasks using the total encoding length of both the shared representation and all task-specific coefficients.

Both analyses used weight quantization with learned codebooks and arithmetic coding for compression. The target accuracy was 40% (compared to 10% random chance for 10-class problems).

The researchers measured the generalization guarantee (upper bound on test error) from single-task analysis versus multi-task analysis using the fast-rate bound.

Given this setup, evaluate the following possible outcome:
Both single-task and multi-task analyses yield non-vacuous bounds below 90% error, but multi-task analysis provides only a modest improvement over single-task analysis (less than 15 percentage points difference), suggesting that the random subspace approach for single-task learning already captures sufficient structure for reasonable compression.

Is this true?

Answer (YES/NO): NO